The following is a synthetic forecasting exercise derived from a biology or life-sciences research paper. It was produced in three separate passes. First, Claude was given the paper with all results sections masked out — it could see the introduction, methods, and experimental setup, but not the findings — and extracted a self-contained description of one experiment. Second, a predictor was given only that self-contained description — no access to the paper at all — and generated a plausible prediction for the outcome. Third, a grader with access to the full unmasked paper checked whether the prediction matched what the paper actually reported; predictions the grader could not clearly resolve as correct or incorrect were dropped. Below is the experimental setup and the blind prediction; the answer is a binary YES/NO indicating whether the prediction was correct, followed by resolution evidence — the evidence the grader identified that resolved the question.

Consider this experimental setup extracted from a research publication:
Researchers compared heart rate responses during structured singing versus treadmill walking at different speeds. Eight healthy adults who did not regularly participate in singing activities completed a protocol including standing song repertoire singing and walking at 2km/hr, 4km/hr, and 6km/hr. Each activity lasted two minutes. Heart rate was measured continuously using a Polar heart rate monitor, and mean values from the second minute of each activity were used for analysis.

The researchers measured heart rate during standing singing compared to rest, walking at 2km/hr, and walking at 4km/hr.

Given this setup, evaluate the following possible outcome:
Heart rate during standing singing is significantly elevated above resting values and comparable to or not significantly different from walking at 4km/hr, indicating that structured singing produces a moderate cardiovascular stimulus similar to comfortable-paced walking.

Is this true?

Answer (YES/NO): NO